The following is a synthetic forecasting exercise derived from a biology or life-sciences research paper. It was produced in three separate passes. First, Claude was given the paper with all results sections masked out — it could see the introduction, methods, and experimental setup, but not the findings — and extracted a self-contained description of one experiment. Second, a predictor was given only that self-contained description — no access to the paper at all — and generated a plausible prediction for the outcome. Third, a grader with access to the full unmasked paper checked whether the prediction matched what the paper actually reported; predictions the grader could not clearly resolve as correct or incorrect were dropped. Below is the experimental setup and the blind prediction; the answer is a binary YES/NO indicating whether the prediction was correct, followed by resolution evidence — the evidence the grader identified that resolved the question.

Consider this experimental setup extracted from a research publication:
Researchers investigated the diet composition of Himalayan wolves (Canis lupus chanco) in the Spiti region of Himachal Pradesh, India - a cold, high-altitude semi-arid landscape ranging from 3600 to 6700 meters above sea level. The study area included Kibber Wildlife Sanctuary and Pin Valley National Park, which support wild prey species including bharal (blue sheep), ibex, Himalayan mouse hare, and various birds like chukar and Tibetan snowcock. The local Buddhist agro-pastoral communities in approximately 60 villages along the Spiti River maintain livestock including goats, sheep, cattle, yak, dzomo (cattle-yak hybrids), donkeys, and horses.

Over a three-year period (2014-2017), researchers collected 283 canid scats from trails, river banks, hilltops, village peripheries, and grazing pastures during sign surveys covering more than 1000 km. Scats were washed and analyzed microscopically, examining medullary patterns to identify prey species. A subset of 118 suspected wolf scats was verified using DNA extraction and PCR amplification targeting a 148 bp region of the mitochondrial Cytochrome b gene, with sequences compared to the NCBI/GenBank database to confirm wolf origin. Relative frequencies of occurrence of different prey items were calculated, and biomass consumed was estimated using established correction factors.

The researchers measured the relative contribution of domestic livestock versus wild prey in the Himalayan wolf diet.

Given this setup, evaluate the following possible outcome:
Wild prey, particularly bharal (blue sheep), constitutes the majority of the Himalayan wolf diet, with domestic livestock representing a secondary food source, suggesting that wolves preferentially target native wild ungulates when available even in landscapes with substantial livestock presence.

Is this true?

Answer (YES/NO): NO